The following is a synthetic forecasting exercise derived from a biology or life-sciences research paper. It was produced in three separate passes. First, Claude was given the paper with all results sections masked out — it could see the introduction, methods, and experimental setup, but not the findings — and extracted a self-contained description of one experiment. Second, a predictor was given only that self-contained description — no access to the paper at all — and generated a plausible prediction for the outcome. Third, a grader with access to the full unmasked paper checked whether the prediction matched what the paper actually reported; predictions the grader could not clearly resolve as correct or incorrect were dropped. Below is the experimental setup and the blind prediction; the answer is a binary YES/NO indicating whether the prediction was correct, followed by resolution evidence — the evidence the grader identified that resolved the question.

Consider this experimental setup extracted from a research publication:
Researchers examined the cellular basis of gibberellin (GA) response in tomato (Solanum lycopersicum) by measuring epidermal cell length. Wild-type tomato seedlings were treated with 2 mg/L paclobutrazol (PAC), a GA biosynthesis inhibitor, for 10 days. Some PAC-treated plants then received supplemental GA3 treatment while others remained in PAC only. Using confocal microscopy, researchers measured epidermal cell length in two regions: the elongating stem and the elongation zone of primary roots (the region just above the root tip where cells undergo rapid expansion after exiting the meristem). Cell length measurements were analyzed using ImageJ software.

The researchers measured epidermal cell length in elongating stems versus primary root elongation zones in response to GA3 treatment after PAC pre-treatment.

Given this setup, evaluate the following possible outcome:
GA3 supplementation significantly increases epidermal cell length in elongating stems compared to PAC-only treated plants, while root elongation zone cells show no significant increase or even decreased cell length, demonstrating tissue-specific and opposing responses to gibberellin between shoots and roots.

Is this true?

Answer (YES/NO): NO